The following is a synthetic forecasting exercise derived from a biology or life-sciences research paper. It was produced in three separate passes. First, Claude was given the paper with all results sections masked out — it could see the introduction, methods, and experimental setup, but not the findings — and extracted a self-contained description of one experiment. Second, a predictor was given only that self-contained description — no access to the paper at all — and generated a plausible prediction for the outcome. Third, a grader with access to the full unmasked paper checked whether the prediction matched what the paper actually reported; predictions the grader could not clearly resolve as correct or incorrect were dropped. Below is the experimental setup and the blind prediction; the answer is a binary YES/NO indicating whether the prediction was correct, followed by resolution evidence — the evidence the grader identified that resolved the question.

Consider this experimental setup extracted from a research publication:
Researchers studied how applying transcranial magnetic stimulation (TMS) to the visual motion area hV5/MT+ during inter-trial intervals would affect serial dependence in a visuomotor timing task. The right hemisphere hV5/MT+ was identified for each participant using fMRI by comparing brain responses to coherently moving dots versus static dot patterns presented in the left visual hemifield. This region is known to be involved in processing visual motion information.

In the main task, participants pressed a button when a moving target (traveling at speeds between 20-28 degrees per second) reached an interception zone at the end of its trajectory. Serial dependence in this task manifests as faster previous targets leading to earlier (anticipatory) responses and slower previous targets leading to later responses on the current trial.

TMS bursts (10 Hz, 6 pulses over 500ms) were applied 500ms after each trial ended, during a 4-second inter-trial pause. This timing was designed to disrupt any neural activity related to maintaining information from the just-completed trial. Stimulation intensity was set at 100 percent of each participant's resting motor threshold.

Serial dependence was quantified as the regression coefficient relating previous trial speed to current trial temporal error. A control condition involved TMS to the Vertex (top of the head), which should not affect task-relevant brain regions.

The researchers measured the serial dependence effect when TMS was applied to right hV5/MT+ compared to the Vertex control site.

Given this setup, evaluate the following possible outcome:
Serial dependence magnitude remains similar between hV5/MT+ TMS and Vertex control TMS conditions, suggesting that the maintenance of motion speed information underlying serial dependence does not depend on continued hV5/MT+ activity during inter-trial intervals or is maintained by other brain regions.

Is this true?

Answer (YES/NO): YES